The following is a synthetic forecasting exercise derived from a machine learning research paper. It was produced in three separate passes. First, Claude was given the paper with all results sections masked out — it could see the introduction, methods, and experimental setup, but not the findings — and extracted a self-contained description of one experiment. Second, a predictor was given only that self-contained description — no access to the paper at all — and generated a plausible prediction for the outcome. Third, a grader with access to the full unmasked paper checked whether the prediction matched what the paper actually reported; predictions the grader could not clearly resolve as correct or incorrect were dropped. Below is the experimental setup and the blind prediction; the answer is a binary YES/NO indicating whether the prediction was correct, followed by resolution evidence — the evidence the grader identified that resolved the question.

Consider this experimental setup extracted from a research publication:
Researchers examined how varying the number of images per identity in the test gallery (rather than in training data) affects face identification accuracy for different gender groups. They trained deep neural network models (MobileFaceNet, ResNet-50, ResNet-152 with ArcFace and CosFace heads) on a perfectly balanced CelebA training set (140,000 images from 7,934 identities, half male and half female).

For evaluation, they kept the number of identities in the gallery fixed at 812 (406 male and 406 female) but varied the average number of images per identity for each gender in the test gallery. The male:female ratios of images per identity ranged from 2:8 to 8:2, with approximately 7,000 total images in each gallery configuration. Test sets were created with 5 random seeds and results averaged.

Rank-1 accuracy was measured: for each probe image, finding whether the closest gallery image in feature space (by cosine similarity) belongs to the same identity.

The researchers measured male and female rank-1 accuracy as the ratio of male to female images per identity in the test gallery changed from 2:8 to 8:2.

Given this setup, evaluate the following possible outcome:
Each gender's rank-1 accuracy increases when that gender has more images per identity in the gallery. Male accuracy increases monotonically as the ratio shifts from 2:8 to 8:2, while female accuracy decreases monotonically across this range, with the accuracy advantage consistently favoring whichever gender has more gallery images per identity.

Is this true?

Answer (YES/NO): NO